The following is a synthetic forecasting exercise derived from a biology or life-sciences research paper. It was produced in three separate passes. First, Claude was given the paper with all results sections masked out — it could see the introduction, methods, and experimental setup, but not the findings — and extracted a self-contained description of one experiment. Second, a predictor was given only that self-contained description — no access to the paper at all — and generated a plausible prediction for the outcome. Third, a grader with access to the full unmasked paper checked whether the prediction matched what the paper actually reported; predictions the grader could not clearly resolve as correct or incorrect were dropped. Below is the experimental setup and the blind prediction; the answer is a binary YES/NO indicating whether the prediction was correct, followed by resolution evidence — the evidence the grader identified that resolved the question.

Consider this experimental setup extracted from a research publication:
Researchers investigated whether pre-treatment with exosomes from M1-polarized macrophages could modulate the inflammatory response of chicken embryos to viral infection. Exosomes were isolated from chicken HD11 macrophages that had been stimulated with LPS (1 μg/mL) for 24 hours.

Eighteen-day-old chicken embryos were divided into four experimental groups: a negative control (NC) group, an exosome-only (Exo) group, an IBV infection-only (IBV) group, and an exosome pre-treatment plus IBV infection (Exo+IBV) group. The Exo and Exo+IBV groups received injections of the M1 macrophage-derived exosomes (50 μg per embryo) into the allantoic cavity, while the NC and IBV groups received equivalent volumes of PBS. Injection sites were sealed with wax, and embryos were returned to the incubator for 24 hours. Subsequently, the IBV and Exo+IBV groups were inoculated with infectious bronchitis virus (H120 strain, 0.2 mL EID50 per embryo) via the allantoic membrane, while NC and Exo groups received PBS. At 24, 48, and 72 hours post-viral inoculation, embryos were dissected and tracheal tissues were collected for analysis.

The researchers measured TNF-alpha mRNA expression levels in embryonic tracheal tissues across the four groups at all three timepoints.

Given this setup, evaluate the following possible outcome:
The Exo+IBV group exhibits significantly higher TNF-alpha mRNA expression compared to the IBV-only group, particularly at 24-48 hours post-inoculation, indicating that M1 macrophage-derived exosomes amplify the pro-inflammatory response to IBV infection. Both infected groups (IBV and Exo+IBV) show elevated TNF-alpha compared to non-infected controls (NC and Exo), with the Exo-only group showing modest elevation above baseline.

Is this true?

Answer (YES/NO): NO